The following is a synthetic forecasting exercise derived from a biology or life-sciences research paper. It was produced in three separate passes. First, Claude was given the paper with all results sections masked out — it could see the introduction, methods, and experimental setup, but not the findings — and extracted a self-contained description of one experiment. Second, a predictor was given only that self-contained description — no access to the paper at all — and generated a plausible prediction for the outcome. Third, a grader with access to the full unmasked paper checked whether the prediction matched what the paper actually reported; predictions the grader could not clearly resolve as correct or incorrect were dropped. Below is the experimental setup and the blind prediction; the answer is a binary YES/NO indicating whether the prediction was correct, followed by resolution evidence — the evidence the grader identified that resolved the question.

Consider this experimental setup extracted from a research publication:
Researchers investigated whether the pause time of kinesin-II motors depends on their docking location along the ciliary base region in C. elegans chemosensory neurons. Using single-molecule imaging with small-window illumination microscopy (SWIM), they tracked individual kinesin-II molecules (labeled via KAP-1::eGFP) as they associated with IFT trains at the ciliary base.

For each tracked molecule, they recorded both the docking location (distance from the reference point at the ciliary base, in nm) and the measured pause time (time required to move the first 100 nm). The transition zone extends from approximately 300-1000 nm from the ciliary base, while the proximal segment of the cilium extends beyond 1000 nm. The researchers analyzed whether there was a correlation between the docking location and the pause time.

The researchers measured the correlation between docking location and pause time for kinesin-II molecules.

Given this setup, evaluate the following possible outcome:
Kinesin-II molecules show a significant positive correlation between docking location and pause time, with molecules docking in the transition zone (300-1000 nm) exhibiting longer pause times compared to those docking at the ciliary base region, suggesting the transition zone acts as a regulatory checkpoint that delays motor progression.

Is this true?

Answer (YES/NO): NO